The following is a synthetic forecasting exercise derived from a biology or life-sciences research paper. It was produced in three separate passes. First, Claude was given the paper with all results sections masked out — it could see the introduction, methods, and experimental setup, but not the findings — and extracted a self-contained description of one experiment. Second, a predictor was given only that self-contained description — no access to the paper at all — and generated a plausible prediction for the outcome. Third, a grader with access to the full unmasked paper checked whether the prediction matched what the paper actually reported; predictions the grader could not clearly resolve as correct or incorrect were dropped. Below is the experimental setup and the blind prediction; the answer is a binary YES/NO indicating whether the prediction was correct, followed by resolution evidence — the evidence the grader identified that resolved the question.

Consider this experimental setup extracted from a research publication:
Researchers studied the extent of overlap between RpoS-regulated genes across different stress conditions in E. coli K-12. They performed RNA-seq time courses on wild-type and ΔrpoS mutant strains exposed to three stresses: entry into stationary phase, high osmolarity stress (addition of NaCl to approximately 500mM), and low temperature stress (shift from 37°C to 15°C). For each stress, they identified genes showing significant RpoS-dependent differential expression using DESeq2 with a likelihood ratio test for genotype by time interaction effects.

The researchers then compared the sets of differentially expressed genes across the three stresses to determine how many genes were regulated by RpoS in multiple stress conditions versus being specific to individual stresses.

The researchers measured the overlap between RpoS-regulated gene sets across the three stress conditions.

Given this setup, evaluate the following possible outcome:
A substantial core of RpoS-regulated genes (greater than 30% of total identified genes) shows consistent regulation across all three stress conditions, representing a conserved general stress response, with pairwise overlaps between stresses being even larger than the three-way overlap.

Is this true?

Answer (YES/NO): NO